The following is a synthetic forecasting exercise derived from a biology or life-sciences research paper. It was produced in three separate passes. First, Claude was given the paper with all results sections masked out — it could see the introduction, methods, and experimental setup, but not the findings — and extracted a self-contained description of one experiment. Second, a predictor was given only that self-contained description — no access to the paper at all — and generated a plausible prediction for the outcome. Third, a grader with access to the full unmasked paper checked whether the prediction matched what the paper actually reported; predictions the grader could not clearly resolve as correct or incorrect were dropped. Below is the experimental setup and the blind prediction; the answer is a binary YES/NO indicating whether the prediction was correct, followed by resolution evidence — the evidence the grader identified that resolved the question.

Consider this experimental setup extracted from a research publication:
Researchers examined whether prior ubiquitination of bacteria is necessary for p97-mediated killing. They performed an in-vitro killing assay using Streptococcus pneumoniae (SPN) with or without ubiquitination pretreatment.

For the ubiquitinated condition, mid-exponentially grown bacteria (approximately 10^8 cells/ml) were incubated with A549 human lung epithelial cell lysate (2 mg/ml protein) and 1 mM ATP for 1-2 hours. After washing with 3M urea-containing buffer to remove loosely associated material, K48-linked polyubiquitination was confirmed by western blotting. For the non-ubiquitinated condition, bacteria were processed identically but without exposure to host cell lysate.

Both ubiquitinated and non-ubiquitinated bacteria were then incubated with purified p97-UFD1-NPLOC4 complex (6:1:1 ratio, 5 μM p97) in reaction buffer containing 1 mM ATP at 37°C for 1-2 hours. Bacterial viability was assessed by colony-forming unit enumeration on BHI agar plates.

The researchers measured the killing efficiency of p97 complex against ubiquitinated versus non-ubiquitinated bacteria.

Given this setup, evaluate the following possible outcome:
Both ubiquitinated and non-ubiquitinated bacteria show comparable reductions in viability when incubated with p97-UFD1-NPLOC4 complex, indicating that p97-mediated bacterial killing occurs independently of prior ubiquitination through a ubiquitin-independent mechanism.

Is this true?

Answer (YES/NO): NO